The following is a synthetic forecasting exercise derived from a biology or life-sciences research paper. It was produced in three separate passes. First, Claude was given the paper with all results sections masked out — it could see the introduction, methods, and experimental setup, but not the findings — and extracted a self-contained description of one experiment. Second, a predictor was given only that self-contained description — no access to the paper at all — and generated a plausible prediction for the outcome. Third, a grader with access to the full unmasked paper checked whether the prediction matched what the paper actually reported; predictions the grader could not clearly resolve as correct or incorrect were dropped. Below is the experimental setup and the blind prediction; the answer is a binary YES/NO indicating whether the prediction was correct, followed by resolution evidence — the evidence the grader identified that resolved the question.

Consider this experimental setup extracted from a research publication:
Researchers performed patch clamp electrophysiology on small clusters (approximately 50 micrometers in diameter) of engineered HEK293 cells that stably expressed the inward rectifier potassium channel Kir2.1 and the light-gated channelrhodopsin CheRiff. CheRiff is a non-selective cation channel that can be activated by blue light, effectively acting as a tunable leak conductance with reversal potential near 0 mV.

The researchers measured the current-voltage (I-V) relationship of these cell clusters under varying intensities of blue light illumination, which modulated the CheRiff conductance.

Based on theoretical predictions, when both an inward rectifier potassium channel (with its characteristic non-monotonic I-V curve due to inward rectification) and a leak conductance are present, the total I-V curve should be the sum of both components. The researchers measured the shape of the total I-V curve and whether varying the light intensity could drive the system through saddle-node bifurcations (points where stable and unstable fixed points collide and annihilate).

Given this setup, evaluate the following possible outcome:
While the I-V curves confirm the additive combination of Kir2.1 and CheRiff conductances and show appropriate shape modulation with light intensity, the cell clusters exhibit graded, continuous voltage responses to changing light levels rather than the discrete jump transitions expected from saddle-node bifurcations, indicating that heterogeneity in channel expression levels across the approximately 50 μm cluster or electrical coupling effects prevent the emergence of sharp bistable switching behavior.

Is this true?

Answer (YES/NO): NO